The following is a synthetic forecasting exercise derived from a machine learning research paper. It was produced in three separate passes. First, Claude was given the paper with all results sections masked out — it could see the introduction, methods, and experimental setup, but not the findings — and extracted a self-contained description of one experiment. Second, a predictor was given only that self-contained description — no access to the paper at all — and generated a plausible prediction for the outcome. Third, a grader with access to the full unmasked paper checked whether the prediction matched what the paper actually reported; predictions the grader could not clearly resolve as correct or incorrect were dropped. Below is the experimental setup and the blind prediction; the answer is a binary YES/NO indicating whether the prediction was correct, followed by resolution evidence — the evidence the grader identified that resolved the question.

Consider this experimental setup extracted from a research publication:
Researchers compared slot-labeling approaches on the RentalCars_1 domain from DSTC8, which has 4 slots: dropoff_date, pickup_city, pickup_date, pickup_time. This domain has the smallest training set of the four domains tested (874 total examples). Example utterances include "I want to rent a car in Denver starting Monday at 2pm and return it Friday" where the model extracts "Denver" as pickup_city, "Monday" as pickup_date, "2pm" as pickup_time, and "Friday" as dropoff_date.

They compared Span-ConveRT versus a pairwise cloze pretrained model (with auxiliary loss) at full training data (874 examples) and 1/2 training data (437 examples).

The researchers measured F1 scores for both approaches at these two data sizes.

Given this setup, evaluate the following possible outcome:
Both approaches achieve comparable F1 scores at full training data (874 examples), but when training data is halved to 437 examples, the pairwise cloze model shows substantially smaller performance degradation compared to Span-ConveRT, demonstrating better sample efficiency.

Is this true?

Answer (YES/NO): NO